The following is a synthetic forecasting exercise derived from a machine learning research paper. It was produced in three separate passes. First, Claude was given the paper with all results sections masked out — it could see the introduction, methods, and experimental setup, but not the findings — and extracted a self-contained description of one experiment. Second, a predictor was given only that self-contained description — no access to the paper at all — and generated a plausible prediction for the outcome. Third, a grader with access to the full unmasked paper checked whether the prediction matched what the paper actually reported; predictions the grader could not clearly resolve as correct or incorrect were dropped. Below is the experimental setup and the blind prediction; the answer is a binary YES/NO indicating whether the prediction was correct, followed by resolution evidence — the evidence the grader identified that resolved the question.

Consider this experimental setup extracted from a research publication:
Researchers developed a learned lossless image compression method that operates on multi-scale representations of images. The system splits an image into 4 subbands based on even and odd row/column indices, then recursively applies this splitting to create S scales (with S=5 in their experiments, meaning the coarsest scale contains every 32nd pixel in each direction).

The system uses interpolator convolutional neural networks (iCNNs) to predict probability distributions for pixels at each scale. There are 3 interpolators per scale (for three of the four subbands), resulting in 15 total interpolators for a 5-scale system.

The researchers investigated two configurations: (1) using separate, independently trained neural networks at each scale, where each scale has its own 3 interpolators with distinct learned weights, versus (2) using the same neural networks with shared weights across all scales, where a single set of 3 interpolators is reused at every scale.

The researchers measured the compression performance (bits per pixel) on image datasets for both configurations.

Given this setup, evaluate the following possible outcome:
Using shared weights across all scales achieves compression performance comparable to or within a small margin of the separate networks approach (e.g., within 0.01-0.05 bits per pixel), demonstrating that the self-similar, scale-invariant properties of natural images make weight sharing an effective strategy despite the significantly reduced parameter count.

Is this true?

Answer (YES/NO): YES